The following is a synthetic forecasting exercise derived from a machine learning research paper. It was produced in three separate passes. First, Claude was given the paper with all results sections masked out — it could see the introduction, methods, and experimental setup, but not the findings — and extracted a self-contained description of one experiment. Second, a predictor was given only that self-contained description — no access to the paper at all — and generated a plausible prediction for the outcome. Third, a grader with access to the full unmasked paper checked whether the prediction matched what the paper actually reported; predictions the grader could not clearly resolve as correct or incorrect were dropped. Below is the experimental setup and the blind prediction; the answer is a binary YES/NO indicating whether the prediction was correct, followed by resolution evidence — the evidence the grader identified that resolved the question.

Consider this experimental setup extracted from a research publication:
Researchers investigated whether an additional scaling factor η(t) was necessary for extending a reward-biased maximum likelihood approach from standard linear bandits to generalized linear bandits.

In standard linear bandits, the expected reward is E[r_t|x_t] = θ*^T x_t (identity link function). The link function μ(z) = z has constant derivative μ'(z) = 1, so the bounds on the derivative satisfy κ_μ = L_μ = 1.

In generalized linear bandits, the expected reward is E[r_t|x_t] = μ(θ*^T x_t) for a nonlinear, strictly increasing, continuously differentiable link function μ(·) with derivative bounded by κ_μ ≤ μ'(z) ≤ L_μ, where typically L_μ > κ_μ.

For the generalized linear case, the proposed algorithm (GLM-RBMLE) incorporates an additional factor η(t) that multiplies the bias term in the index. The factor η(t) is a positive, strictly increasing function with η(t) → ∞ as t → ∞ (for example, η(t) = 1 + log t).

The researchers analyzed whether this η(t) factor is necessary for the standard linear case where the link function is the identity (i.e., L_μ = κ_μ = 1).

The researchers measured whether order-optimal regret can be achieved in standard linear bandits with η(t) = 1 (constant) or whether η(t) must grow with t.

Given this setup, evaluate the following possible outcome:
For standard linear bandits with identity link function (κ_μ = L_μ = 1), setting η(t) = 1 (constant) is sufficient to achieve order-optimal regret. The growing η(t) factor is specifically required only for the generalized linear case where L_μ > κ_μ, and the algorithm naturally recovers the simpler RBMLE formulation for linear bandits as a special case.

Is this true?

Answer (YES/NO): YES